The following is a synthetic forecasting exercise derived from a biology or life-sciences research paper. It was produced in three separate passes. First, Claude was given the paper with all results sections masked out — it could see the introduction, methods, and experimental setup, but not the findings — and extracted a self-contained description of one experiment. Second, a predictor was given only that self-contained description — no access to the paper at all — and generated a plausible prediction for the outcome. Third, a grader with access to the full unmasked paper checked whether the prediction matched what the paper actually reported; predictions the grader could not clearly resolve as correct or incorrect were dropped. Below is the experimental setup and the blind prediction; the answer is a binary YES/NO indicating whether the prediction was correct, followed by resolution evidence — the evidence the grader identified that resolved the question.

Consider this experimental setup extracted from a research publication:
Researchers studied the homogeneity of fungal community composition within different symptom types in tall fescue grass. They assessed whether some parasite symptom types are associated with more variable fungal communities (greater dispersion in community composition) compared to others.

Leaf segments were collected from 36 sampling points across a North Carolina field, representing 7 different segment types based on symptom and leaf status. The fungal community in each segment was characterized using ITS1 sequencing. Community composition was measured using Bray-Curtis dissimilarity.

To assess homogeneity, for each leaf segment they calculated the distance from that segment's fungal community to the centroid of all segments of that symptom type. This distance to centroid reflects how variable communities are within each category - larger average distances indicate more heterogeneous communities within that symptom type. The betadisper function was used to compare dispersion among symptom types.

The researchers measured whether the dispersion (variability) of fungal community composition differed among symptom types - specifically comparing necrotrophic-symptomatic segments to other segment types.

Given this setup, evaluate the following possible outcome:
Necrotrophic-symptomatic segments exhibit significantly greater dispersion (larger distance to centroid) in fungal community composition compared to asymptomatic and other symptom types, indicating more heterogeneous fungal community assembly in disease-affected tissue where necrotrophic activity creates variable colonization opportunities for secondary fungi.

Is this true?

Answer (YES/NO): NO